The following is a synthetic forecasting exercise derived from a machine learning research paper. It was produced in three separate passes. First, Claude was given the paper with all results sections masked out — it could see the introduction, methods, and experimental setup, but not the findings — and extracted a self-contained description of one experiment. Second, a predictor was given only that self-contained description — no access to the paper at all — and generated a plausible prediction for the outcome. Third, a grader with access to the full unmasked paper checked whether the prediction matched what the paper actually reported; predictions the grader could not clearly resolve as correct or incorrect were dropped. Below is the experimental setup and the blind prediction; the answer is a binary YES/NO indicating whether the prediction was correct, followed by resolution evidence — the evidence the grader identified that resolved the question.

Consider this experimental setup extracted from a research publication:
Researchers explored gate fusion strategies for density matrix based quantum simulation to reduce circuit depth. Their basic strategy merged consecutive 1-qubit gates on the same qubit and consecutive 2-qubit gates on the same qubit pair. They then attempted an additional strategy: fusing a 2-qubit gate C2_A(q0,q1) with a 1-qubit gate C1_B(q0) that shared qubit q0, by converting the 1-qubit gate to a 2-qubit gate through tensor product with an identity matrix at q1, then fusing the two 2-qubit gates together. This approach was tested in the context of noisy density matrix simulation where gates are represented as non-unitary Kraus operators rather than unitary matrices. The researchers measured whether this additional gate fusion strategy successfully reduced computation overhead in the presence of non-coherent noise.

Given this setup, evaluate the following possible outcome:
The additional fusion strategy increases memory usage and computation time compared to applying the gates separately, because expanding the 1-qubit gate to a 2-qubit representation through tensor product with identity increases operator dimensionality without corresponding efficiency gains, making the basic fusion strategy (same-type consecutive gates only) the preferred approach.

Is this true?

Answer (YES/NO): NO